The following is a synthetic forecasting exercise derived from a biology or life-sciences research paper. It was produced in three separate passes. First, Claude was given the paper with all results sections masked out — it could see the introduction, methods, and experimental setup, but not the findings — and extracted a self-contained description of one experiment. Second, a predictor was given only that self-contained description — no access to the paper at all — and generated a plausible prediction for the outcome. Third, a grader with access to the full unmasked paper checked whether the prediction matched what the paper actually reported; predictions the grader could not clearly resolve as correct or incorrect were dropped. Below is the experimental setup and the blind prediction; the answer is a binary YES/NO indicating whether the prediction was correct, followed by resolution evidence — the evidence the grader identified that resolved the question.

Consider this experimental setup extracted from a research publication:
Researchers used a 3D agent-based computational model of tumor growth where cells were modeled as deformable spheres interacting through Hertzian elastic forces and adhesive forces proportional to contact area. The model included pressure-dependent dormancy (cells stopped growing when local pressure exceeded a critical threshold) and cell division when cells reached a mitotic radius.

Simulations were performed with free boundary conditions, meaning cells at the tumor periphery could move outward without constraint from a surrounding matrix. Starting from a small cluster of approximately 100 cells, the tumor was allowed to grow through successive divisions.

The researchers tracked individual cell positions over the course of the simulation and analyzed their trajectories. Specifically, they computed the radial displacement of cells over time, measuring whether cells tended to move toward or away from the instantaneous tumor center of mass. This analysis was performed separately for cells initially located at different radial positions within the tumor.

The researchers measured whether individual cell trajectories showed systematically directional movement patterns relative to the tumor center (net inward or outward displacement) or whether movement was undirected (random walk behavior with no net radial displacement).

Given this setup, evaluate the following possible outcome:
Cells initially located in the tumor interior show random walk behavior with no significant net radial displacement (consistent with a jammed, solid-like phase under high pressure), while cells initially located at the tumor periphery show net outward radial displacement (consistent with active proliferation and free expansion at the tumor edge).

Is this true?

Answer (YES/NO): YES